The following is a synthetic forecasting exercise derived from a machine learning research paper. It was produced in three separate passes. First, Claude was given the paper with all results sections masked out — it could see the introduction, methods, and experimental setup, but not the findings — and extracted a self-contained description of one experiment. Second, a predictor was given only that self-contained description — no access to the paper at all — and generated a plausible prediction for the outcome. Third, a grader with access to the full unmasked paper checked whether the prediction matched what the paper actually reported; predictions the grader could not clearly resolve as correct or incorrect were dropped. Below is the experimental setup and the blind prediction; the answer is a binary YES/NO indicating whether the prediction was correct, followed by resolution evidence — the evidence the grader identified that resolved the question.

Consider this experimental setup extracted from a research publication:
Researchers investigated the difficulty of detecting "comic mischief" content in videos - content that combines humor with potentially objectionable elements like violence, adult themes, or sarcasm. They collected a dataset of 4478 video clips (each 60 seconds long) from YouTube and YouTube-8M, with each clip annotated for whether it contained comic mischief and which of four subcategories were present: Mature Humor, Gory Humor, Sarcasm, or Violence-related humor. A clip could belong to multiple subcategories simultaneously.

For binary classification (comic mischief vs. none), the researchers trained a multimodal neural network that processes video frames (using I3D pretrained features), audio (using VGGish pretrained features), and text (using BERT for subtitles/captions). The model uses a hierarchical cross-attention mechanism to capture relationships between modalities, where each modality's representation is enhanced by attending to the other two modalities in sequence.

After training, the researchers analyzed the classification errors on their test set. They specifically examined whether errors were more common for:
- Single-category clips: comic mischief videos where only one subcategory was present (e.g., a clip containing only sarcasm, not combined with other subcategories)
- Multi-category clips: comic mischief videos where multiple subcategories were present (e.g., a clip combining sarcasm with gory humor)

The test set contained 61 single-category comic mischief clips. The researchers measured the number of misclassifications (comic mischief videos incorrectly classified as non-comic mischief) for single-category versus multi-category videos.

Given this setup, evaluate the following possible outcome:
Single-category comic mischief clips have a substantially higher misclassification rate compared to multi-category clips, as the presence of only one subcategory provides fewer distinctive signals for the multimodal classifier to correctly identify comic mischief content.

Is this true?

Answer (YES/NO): YES